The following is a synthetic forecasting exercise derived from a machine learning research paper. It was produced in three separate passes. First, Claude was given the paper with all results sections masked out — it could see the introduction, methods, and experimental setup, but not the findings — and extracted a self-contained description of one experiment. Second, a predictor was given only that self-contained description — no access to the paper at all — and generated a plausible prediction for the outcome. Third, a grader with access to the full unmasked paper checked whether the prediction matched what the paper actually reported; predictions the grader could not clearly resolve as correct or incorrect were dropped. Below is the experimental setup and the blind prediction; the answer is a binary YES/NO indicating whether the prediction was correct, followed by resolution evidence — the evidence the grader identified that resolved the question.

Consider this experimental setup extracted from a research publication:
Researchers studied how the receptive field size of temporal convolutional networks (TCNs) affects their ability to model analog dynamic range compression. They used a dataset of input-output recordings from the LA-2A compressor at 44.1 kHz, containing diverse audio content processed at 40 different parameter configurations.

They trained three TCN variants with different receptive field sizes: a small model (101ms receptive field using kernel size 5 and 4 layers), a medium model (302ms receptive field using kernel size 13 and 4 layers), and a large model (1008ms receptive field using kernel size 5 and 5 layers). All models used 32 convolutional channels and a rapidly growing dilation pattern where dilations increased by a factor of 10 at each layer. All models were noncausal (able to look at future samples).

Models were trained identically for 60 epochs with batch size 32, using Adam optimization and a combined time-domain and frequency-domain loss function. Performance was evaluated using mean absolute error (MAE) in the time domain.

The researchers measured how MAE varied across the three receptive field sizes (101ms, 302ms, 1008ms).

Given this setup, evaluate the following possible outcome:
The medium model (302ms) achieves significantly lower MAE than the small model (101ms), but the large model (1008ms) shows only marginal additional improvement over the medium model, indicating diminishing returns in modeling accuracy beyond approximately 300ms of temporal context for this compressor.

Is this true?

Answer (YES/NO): NO